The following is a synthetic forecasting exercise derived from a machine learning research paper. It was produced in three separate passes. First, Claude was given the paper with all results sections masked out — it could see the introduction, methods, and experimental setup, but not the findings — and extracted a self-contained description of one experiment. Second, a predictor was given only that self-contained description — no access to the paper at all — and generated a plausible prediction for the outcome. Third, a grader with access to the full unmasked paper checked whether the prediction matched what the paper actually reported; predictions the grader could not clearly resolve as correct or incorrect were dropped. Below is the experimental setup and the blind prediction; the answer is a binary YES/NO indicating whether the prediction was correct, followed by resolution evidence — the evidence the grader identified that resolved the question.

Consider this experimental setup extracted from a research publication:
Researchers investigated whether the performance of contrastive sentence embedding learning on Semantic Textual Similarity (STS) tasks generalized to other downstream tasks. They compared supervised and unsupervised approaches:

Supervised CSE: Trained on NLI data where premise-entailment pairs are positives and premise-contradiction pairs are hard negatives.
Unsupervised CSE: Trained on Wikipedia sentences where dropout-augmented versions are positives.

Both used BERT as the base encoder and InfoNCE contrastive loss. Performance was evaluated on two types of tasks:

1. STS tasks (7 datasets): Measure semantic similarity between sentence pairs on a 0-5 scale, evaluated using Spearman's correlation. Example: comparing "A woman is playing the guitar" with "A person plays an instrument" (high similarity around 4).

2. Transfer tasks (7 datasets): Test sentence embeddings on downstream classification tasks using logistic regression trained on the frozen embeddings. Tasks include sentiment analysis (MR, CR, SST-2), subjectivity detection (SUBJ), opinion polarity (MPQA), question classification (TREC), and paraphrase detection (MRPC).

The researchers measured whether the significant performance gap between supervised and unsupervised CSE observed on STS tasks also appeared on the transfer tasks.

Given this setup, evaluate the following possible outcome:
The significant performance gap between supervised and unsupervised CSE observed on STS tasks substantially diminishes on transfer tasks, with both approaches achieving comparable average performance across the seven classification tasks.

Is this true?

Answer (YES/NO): YES